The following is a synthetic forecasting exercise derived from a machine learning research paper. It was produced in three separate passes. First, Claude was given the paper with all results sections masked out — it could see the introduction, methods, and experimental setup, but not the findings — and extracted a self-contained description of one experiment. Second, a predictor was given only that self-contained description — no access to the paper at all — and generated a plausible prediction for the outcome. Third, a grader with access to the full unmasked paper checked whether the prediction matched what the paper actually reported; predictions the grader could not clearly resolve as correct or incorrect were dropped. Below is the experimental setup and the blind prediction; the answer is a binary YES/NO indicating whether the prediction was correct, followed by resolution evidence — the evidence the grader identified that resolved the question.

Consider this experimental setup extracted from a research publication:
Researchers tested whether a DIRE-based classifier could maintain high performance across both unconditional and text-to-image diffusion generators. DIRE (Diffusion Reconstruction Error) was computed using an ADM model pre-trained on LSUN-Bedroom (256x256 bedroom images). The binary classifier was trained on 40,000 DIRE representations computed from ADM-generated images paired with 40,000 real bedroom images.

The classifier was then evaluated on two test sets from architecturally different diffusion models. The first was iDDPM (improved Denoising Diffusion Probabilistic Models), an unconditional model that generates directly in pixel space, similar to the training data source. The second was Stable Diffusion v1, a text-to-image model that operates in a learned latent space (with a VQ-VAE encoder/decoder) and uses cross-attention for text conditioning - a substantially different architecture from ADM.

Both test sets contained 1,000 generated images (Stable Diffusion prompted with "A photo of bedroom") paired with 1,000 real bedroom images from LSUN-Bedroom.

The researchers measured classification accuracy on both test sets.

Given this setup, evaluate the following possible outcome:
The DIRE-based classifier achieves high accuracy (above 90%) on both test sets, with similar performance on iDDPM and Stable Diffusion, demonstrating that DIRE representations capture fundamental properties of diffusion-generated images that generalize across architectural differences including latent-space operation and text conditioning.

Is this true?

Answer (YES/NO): YES